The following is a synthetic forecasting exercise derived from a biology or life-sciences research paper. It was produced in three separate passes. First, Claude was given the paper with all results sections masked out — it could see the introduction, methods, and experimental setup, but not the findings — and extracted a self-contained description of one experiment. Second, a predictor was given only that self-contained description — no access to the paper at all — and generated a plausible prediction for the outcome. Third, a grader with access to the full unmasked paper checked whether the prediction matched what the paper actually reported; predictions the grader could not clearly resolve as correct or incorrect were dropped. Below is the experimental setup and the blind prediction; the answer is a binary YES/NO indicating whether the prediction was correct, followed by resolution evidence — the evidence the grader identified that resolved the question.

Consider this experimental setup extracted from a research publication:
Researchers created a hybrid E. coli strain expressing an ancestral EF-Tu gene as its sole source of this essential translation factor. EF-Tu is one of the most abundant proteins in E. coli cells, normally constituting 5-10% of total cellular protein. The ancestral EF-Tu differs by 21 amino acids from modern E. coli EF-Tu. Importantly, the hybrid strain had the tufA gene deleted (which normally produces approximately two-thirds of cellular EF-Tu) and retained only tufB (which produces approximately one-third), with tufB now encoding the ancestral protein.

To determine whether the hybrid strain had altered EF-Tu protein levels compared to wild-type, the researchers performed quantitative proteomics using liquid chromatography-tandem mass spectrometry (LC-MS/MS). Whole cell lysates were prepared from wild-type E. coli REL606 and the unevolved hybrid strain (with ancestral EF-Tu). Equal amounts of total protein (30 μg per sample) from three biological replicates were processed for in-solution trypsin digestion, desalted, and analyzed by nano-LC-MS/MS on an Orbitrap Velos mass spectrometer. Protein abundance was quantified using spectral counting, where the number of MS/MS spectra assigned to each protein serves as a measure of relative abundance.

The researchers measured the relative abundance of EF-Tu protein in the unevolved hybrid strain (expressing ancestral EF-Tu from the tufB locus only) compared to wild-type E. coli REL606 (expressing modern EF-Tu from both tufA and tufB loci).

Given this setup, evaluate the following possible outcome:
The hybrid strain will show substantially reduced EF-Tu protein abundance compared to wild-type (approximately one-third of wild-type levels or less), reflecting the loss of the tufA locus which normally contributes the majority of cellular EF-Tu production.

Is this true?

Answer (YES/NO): YES